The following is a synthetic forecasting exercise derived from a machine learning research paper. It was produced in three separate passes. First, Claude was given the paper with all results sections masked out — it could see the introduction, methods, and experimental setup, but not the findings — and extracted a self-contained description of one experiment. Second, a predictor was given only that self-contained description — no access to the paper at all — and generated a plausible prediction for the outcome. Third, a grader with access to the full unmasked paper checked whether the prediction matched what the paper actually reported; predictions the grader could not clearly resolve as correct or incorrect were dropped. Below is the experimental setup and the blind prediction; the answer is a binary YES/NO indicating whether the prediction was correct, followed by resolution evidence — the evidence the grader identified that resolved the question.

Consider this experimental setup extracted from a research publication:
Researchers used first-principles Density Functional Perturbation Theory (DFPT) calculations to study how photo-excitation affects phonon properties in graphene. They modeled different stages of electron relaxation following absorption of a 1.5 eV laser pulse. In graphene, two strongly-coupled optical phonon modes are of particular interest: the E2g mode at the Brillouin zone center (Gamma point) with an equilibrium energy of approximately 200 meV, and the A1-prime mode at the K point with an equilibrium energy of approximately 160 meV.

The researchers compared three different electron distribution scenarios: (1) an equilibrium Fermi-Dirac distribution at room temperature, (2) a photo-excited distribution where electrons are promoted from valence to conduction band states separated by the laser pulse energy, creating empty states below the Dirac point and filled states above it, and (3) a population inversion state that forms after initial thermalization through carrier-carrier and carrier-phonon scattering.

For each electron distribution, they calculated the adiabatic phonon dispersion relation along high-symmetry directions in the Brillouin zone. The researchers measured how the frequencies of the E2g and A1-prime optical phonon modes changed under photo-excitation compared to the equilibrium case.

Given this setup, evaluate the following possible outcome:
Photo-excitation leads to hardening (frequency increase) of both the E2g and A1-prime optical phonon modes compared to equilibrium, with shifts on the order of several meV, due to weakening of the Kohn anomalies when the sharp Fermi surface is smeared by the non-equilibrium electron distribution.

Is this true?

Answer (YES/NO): YES